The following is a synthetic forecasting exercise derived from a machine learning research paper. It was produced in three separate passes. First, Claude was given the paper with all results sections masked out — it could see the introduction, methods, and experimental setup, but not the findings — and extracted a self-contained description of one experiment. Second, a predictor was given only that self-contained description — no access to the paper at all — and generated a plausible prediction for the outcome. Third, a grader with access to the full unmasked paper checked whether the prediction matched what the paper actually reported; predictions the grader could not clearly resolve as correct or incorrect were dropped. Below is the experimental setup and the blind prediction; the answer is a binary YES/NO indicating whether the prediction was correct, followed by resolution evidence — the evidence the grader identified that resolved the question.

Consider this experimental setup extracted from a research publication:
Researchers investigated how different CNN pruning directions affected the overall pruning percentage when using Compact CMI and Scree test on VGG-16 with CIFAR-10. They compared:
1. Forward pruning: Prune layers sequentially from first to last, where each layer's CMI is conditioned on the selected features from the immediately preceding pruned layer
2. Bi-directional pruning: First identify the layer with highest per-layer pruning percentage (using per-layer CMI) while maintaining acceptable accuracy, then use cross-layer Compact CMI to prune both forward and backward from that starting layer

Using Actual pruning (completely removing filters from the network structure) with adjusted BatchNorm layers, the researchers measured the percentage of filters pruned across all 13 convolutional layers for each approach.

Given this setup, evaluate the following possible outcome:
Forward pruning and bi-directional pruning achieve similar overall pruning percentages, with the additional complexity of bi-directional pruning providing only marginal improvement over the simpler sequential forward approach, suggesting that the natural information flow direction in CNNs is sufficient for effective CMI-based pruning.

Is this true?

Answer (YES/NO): NO